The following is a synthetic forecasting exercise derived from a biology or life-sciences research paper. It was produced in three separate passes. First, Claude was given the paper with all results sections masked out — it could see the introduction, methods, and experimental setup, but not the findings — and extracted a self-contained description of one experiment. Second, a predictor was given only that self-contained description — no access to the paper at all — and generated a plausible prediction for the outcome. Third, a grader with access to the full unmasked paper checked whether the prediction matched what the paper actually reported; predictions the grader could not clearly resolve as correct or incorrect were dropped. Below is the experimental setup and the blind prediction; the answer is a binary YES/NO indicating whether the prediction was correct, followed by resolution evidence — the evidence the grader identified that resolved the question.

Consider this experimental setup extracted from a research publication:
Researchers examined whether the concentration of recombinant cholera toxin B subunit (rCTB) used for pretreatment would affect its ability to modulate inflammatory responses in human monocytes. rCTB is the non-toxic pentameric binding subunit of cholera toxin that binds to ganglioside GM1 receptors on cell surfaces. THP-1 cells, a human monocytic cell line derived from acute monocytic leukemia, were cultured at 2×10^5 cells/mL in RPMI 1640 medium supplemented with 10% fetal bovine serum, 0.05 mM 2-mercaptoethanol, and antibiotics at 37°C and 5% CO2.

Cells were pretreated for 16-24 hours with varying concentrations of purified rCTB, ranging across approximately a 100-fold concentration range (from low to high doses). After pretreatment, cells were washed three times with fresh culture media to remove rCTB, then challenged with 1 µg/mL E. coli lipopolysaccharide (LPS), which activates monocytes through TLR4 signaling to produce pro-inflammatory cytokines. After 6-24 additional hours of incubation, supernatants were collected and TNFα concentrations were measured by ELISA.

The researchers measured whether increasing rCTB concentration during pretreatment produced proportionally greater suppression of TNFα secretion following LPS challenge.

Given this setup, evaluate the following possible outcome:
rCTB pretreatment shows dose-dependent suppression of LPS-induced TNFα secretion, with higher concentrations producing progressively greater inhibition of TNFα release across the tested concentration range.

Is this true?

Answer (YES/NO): NO